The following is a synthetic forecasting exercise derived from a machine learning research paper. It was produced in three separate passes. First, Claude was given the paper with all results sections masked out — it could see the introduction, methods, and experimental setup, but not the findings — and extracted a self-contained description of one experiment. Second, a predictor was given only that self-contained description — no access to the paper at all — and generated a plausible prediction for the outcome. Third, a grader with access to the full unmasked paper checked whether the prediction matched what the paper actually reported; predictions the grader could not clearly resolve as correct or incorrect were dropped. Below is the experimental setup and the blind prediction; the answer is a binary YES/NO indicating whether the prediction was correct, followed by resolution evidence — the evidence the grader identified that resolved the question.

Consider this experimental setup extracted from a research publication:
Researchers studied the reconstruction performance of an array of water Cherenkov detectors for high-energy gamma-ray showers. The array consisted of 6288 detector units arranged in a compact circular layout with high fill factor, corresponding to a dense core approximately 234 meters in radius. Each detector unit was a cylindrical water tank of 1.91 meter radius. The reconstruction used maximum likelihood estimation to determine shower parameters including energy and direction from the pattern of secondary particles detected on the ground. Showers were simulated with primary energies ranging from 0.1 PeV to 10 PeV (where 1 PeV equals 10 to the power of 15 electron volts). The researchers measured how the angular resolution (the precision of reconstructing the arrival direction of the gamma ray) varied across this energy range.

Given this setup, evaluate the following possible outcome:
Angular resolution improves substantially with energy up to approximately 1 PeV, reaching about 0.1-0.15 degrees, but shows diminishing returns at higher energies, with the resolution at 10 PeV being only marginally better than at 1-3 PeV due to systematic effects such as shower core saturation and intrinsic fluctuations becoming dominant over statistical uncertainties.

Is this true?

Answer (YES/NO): NO